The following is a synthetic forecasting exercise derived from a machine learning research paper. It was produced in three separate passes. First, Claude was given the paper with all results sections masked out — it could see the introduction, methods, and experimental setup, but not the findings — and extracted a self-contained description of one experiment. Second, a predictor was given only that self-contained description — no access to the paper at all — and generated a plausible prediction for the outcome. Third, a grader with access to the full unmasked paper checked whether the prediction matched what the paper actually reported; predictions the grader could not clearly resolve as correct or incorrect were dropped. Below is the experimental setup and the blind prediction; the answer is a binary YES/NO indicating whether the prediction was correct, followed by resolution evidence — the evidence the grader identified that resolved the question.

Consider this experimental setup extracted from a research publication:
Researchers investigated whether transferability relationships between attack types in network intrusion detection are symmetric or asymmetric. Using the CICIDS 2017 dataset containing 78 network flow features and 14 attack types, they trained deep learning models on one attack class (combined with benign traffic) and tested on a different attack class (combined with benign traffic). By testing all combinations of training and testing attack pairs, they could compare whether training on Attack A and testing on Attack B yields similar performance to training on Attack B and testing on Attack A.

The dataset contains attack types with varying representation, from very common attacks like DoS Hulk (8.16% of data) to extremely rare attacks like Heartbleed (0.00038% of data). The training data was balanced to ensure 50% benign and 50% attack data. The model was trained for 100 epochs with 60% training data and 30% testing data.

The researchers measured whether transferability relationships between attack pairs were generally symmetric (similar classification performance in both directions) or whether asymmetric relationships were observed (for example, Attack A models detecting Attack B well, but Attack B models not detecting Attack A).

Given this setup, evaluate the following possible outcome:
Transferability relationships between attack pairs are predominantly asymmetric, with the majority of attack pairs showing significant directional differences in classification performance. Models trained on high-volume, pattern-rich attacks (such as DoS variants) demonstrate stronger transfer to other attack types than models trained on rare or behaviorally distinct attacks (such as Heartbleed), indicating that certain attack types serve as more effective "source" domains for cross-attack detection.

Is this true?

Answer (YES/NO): NO